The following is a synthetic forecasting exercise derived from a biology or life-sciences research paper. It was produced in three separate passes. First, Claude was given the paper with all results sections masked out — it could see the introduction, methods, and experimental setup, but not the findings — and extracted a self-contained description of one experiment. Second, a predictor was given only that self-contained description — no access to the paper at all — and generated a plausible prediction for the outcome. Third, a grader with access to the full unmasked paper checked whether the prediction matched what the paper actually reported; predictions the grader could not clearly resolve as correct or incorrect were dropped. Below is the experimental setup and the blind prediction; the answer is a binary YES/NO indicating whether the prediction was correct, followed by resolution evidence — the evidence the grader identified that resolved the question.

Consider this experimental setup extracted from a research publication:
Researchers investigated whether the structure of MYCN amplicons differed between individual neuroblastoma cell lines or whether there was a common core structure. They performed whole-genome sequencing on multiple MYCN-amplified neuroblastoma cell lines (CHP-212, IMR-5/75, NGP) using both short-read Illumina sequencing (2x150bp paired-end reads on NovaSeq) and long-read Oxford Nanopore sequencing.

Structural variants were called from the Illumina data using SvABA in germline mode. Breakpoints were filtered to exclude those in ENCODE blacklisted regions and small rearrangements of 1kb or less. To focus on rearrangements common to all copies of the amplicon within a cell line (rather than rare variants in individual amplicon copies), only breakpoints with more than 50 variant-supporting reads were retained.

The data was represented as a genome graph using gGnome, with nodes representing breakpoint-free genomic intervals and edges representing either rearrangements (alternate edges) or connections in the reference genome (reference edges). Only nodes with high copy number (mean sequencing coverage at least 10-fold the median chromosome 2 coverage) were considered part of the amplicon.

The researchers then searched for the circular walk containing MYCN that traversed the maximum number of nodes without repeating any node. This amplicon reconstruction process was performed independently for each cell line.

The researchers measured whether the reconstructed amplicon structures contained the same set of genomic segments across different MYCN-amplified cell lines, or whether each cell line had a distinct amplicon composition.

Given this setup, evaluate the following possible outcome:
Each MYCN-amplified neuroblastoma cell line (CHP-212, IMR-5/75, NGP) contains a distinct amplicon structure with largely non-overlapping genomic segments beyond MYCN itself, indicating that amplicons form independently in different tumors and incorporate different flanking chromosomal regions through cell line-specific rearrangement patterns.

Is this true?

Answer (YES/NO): YES